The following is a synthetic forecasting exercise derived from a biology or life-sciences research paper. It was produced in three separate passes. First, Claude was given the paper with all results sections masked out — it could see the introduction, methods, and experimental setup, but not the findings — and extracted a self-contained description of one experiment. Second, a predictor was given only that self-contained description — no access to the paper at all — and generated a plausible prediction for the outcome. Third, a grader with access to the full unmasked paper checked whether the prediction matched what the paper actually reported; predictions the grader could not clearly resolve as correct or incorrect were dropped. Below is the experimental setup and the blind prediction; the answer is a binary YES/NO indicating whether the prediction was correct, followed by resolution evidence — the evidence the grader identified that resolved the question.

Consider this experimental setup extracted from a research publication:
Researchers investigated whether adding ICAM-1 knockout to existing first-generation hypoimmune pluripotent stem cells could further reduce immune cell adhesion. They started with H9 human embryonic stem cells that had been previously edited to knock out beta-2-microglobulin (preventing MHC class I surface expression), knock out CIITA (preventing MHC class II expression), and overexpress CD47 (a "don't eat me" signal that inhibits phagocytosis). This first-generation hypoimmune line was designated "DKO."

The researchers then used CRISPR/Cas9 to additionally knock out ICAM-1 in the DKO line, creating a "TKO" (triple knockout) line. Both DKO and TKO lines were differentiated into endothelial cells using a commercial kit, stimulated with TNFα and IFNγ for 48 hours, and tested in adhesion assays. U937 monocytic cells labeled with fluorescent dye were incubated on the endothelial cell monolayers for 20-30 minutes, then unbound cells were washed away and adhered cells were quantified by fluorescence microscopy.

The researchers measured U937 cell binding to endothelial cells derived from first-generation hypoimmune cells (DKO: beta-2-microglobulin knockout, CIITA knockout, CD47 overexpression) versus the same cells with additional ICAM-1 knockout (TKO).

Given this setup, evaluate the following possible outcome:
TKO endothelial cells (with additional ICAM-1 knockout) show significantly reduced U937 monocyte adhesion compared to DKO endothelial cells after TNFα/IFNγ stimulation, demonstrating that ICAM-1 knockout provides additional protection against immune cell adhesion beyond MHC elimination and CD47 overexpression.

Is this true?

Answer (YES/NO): YES